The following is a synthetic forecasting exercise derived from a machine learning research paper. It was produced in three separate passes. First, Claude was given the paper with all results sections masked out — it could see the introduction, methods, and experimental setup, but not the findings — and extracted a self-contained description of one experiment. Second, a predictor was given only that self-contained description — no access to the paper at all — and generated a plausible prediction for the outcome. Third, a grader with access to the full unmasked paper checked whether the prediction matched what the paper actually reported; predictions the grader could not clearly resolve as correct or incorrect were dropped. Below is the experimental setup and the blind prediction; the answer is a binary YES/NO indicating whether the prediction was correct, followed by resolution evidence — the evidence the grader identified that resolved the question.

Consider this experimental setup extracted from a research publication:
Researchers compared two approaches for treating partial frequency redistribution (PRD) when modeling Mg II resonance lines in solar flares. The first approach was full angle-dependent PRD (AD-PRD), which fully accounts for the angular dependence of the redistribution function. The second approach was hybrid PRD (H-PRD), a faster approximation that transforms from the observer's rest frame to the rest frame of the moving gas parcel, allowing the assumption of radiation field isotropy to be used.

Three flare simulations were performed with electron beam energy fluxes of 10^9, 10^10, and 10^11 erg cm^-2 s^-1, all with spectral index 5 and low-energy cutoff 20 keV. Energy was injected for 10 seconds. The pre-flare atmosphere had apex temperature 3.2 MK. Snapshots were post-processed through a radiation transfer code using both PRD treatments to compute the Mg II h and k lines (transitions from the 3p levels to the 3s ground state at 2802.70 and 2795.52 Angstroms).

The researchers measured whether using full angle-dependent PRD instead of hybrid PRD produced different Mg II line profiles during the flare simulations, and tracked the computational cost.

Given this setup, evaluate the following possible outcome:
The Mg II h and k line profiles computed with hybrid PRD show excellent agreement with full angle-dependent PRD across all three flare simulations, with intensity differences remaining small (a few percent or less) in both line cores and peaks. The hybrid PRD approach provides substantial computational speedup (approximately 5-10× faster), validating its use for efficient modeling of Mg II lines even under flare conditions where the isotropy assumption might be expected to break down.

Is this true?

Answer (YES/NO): NO